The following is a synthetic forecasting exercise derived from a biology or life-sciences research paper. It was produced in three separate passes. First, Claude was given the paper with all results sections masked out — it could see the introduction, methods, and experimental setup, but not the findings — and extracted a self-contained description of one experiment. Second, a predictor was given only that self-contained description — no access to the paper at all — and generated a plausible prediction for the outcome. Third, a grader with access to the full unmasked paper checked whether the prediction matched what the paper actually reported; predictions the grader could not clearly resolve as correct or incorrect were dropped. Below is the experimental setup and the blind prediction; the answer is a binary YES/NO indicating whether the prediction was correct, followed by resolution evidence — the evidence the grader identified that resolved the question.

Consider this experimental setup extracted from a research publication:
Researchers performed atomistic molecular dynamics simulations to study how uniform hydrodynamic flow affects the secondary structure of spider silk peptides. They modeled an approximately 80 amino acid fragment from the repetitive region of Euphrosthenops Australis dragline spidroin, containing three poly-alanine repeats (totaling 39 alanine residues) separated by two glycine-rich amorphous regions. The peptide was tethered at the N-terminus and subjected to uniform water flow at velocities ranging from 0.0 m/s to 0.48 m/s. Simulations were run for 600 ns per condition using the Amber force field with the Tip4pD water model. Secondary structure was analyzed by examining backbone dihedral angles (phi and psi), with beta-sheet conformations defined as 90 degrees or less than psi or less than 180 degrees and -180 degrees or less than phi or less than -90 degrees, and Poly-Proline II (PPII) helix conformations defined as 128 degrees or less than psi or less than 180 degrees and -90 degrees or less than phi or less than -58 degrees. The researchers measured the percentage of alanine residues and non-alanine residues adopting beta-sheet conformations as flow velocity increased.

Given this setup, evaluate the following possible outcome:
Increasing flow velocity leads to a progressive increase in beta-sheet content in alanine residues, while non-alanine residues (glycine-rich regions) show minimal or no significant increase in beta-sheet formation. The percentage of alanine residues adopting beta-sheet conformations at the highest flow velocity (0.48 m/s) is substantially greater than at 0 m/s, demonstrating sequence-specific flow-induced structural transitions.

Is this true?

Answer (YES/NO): NO